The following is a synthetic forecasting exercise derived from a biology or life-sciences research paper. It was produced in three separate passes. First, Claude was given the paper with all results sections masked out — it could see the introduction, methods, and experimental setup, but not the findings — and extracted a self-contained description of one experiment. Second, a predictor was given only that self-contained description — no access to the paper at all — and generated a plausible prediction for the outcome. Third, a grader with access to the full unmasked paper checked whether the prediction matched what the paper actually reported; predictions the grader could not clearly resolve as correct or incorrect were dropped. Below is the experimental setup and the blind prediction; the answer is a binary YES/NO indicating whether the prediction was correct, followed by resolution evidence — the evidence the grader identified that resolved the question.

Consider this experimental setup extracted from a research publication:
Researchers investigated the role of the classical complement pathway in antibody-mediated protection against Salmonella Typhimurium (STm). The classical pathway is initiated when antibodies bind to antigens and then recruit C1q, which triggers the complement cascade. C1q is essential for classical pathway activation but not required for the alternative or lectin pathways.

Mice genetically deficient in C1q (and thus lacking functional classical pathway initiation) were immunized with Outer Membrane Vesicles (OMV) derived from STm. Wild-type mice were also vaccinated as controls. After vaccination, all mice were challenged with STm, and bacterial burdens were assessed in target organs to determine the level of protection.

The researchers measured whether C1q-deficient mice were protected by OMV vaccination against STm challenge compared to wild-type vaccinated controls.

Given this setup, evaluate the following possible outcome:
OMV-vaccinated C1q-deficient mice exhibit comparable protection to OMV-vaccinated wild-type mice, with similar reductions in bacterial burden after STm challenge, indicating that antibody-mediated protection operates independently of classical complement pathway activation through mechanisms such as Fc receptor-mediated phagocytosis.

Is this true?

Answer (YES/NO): YES